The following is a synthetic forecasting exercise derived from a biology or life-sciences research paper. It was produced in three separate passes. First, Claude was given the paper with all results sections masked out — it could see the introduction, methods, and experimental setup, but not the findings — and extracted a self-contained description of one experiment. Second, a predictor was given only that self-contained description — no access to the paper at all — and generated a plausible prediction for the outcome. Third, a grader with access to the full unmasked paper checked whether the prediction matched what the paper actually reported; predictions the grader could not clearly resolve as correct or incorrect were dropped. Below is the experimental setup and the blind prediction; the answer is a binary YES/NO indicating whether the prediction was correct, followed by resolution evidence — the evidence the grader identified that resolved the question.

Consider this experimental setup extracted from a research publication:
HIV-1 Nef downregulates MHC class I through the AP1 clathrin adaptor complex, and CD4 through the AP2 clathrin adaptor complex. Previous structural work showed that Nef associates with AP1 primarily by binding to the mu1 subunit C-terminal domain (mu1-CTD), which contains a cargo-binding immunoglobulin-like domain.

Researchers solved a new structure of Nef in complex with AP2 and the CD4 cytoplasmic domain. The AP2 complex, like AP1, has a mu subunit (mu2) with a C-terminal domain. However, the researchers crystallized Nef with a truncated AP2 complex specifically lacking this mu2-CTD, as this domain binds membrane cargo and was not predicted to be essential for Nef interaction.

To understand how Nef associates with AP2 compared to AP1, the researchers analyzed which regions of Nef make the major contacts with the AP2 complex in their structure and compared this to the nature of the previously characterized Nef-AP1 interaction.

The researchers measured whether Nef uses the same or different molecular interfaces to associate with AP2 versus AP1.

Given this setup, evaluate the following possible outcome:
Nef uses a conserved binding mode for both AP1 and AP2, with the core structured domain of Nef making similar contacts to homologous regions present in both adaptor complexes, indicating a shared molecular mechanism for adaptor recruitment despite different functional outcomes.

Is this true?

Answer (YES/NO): NO